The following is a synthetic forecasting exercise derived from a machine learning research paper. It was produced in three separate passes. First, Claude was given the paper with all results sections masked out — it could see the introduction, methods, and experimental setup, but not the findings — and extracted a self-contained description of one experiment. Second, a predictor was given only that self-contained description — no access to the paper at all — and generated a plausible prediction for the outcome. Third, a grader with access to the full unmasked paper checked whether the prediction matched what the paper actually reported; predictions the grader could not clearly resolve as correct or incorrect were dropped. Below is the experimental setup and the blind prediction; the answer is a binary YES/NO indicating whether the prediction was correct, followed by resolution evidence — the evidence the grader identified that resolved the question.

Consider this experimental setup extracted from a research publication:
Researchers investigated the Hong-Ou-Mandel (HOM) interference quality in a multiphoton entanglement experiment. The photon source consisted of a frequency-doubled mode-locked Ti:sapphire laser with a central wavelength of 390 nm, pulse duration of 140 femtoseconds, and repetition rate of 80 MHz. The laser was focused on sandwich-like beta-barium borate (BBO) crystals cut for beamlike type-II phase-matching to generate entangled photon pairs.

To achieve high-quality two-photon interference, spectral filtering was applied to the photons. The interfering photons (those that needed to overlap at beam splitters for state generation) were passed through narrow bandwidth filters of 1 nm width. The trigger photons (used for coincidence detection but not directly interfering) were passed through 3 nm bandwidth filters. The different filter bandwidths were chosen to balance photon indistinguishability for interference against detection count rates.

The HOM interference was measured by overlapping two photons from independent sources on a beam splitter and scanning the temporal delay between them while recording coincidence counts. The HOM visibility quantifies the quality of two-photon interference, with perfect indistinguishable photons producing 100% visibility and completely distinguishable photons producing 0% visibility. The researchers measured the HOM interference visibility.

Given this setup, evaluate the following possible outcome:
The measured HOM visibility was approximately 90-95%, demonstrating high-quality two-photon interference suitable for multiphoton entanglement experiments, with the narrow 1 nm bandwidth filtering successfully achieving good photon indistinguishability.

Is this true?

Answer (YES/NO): NO